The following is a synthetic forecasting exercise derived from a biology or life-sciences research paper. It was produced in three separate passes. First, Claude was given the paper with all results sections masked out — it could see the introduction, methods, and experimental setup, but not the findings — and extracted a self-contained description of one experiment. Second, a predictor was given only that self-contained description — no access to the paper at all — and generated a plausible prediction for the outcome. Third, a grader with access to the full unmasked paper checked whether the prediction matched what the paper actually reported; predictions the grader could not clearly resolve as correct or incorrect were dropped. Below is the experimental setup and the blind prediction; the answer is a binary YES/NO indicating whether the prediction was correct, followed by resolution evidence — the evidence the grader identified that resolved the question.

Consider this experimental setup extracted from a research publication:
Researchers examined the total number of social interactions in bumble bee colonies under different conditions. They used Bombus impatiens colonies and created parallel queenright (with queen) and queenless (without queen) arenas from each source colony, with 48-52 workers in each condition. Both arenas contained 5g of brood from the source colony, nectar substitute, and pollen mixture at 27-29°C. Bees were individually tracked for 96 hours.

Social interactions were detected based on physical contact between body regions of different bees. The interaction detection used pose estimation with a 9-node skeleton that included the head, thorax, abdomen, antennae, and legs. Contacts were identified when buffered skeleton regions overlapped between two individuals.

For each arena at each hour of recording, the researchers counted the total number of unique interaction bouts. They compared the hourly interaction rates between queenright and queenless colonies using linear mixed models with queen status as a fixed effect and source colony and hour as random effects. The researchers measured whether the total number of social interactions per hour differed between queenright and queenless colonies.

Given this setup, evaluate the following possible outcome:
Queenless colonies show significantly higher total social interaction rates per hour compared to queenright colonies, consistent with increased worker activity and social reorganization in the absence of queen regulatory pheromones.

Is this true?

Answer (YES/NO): YES